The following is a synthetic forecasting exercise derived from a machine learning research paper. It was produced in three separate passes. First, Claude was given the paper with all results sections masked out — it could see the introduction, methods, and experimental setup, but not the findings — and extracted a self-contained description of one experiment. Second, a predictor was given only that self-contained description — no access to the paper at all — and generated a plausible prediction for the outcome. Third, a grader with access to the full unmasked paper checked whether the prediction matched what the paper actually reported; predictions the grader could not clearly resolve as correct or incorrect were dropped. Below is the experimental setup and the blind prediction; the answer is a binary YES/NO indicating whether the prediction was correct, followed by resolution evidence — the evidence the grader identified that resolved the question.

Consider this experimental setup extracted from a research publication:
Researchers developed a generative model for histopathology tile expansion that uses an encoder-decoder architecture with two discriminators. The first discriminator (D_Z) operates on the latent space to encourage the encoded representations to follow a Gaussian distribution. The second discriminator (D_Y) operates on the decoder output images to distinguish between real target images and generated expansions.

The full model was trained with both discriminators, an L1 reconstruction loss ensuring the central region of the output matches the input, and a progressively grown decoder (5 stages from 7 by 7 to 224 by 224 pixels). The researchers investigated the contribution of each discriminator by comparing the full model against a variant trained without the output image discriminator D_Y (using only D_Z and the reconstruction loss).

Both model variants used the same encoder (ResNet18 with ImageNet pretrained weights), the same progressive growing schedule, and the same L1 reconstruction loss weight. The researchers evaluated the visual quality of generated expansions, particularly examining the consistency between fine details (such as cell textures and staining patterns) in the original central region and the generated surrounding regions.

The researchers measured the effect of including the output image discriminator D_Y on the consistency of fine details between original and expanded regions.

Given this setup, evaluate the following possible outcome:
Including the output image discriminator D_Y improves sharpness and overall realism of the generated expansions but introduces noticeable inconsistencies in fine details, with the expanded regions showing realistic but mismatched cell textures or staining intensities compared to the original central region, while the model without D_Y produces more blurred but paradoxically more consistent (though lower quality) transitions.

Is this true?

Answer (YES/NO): NO